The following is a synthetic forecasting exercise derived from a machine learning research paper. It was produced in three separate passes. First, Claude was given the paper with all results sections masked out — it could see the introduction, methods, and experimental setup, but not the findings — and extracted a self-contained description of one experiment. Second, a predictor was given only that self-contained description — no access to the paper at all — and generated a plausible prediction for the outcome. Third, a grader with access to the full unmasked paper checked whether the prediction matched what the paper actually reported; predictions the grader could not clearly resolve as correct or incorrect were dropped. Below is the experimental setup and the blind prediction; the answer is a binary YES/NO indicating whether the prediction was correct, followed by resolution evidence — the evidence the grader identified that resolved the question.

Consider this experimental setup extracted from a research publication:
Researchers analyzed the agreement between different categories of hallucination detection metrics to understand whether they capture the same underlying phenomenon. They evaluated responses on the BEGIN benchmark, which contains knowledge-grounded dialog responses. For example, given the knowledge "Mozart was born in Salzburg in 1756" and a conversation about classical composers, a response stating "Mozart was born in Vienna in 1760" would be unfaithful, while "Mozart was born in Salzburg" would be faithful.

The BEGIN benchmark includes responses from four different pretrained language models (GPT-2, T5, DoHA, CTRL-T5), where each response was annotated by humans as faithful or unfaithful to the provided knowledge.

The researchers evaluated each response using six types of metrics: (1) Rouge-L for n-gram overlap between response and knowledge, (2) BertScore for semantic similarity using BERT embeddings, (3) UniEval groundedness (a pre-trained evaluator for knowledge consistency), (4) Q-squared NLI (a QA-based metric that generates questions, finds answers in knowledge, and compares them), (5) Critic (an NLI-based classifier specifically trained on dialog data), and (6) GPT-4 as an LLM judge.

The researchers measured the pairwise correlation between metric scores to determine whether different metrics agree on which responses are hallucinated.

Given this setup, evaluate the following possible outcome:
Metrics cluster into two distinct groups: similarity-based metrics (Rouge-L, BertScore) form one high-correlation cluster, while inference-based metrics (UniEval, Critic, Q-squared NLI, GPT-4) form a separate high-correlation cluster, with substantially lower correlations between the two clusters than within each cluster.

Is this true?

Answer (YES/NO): NO